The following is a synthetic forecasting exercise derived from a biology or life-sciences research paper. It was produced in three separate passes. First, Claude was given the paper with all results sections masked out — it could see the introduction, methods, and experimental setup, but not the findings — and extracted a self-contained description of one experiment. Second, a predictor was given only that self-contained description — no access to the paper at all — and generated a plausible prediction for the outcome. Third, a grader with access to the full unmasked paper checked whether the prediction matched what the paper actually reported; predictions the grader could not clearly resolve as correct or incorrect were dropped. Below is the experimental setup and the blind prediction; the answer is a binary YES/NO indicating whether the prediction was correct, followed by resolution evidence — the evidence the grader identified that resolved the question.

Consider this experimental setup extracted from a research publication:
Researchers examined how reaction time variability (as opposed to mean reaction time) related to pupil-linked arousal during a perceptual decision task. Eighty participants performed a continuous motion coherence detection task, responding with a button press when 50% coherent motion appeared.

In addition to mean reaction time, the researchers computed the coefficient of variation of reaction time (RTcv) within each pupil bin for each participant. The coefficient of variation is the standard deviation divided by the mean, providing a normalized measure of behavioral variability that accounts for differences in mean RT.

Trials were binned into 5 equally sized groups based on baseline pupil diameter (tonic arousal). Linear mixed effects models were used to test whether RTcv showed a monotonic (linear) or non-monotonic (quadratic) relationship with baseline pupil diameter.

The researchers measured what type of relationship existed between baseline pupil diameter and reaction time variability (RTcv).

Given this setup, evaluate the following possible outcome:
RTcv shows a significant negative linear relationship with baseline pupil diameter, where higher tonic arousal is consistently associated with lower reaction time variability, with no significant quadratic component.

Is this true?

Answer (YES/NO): NO